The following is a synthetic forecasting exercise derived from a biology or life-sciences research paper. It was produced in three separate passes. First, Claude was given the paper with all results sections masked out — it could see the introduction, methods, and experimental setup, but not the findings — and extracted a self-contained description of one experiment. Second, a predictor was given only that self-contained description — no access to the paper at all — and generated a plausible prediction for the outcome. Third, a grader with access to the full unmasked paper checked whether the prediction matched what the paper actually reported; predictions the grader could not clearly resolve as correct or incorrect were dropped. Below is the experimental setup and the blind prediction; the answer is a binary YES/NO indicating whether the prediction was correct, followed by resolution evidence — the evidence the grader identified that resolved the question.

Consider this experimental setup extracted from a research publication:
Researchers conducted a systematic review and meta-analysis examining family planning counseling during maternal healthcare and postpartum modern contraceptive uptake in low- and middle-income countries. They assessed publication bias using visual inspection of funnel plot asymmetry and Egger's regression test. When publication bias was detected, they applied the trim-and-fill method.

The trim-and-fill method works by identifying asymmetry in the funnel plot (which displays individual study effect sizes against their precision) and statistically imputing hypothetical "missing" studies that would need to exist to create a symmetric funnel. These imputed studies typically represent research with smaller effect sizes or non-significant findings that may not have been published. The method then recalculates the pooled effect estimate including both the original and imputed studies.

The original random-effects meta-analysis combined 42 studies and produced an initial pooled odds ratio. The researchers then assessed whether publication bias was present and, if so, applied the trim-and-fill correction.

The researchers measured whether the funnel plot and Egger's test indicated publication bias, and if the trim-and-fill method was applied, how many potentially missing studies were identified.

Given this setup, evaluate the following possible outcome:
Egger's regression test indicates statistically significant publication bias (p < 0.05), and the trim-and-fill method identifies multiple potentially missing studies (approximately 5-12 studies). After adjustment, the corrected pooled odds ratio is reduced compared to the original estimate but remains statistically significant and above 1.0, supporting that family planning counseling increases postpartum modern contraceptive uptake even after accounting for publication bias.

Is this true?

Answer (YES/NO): YES